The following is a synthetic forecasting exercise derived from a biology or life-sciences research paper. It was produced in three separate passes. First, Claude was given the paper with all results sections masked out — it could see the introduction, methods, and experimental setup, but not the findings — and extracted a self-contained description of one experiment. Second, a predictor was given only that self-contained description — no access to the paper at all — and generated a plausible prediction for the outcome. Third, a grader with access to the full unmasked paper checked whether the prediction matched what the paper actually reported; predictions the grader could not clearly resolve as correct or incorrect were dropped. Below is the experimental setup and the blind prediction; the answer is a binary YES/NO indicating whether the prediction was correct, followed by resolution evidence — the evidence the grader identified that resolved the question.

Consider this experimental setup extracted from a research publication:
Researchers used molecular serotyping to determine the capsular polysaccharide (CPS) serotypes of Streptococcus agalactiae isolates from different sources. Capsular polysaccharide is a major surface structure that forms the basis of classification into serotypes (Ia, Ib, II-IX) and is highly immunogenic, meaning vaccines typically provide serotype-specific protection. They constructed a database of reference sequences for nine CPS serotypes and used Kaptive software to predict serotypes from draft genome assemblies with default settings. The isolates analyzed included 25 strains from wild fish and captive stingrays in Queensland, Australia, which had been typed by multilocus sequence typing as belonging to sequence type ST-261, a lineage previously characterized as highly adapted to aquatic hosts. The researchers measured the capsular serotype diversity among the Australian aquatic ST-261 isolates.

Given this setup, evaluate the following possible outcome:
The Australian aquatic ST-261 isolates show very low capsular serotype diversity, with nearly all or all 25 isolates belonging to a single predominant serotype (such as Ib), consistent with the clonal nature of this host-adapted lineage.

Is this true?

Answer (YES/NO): YES